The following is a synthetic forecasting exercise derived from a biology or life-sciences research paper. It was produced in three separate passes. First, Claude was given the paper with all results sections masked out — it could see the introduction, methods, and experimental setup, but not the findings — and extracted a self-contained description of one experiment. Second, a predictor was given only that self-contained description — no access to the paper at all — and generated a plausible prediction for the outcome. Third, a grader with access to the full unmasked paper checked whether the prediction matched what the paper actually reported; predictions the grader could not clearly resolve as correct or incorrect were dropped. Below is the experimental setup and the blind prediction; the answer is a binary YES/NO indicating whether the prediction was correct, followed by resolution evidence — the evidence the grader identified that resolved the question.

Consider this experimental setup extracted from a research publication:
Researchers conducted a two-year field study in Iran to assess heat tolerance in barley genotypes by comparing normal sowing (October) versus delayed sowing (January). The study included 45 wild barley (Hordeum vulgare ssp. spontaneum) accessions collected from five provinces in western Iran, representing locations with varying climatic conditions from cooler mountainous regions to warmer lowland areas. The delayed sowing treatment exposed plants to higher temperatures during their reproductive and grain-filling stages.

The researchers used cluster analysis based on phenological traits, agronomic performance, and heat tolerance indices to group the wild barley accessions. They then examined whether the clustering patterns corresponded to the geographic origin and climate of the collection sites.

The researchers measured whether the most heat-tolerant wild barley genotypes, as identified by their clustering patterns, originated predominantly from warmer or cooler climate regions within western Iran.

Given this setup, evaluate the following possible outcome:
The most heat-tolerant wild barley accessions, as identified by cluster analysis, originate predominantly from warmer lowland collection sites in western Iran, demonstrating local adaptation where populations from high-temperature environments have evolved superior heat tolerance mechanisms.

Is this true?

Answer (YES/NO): YES